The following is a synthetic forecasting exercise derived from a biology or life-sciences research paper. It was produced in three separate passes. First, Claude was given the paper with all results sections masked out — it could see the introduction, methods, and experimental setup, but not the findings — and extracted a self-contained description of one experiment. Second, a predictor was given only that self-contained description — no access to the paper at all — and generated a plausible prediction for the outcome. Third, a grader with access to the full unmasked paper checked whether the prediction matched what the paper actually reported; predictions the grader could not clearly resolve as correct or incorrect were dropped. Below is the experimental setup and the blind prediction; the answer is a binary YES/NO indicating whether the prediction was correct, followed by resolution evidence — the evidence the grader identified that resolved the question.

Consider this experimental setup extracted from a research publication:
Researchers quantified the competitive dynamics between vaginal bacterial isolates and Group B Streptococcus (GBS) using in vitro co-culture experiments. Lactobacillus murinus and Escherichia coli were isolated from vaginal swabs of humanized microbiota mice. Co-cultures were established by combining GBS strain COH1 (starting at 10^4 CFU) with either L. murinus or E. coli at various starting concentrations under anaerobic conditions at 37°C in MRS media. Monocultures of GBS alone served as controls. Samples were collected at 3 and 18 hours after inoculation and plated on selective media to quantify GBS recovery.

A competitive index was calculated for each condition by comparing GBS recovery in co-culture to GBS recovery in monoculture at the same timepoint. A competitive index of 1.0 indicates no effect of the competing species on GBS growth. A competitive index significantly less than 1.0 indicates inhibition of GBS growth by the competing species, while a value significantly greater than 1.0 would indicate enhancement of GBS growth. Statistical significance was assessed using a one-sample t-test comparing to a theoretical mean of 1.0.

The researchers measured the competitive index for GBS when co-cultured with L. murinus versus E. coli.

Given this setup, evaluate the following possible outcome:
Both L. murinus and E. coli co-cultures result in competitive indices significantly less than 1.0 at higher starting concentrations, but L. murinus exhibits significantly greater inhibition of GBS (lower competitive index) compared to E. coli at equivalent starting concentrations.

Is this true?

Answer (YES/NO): NO